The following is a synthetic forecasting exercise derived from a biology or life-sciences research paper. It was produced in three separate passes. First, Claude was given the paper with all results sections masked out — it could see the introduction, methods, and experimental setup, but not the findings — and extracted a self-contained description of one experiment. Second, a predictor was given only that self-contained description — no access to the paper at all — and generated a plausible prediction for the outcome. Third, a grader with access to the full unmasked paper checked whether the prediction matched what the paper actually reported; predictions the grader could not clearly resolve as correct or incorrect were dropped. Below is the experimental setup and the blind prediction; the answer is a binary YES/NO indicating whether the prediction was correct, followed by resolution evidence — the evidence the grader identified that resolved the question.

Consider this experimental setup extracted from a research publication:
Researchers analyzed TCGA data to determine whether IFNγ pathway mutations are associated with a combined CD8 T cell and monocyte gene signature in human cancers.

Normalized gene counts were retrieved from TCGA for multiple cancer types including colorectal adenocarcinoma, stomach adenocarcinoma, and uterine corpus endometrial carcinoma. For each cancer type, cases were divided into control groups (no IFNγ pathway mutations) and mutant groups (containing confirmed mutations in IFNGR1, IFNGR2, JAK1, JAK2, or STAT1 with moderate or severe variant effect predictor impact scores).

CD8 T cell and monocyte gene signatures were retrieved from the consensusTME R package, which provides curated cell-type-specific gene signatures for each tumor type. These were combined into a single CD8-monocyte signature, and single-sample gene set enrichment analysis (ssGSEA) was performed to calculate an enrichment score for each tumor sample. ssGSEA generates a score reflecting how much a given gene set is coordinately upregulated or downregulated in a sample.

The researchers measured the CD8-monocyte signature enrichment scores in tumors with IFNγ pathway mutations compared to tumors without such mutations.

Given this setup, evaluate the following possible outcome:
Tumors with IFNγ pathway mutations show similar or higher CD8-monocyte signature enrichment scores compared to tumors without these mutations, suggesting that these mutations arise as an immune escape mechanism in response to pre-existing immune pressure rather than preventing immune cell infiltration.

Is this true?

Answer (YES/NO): YES